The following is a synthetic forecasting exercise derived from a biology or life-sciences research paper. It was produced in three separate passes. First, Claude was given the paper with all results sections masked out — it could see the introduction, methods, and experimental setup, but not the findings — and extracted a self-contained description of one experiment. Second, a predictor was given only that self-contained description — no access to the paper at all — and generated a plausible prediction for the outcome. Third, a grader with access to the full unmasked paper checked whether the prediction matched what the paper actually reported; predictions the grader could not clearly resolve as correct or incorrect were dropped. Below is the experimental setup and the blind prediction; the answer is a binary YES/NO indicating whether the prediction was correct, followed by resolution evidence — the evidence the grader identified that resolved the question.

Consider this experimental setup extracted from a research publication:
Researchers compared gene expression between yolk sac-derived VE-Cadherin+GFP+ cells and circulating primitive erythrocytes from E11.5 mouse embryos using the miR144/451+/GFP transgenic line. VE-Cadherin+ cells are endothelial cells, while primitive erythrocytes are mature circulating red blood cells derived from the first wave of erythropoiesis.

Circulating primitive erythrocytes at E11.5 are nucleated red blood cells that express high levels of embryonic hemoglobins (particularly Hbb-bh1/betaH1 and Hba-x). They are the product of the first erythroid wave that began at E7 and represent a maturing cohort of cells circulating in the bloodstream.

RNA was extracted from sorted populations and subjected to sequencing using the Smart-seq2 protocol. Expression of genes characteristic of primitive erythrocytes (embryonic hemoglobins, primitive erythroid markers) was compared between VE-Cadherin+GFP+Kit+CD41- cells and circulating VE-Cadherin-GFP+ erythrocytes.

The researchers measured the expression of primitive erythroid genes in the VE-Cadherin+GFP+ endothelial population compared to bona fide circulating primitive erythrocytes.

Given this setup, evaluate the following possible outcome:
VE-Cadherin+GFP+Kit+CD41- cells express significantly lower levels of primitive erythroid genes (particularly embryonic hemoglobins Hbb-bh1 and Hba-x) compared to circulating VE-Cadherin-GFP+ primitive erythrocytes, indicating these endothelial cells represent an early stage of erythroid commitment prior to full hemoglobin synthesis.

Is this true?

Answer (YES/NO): NO